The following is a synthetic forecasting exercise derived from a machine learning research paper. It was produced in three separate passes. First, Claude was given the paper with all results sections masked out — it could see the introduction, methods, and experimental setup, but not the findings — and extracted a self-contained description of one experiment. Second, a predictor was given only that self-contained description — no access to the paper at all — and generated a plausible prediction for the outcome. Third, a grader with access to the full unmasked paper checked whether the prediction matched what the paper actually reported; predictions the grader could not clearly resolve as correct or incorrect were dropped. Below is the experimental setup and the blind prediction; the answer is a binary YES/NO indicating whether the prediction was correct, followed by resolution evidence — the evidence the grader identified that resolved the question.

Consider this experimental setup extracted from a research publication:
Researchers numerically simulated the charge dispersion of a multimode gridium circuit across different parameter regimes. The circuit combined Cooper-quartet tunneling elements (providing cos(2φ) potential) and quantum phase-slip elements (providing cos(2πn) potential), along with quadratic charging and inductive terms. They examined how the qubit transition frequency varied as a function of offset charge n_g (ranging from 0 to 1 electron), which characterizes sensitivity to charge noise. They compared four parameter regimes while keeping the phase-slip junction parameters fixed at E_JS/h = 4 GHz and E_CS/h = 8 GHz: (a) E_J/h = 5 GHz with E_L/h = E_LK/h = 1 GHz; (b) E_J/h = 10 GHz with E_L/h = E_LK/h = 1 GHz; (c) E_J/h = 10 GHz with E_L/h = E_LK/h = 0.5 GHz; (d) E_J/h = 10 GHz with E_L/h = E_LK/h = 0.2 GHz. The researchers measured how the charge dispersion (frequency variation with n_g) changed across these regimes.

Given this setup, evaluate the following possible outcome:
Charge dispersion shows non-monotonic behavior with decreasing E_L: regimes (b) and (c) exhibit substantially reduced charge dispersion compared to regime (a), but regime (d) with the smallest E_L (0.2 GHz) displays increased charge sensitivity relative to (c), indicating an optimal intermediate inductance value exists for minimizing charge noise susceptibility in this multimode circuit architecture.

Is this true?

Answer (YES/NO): NO